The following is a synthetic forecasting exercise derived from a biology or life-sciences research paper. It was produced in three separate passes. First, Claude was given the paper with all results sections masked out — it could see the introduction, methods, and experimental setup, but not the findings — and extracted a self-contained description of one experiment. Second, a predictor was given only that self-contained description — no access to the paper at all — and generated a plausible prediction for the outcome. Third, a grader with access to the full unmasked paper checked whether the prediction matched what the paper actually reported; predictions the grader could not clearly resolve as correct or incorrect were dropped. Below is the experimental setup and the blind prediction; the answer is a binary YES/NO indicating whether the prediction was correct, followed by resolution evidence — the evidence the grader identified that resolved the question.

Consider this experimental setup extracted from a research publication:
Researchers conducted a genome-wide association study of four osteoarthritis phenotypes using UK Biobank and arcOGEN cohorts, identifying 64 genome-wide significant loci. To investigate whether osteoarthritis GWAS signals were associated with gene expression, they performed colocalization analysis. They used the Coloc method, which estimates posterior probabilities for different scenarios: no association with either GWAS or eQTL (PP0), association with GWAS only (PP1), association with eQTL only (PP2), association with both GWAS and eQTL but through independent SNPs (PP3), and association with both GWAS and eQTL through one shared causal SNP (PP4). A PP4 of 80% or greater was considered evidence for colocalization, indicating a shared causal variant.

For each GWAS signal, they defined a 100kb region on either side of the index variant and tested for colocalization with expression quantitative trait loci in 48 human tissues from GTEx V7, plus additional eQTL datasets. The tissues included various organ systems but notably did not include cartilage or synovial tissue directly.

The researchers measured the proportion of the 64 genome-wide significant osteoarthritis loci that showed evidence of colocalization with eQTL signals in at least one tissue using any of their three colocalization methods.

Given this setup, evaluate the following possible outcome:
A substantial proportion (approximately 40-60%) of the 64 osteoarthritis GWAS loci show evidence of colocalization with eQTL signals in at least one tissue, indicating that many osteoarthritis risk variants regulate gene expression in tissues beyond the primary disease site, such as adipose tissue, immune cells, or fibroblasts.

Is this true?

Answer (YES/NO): NO